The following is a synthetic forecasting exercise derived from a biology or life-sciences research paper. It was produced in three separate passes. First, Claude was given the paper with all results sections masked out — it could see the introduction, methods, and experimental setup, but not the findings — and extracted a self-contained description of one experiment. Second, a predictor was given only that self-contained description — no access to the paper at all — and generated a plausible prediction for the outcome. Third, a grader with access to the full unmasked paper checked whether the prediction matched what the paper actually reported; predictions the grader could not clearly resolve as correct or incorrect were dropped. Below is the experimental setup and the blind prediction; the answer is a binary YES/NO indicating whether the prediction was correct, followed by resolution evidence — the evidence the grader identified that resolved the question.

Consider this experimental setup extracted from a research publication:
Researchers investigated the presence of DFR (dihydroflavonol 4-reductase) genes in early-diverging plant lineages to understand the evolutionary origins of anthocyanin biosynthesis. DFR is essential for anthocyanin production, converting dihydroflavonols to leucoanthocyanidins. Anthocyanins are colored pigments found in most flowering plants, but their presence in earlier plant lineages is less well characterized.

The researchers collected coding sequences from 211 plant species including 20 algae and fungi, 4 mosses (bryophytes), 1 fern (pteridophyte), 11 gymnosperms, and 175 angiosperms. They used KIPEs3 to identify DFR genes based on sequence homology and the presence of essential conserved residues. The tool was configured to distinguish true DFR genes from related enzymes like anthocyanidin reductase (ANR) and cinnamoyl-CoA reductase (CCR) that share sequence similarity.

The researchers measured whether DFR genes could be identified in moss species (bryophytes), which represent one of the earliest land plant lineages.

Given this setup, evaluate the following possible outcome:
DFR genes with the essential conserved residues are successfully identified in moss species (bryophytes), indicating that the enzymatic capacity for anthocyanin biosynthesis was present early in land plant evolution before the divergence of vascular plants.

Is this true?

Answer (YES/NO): NO